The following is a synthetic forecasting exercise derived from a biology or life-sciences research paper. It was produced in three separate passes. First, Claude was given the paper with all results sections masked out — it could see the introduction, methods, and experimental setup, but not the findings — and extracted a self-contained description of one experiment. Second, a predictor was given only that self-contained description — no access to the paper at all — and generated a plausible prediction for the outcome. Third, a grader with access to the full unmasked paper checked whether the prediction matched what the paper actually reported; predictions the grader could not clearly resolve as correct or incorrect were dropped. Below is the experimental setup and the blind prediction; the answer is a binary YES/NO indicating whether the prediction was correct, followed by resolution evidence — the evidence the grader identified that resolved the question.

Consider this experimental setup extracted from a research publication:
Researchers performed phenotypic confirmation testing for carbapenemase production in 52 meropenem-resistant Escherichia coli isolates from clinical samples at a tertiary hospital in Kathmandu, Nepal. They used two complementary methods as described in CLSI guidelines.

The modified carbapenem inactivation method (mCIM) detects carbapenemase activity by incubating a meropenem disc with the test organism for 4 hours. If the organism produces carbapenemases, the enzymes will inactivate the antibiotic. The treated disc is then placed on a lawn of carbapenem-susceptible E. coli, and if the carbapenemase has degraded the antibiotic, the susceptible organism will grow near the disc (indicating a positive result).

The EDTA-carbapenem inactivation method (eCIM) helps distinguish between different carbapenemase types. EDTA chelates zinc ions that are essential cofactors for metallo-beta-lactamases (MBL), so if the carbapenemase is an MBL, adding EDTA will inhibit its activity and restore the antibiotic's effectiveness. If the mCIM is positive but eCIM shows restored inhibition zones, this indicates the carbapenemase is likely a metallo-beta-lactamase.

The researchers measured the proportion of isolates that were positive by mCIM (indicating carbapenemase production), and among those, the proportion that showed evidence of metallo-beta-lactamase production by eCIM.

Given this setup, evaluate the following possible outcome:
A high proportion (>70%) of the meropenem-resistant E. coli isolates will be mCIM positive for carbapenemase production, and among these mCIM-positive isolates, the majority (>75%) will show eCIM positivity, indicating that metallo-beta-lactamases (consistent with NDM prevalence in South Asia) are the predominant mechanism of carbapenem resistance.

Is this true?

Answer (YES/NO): YES